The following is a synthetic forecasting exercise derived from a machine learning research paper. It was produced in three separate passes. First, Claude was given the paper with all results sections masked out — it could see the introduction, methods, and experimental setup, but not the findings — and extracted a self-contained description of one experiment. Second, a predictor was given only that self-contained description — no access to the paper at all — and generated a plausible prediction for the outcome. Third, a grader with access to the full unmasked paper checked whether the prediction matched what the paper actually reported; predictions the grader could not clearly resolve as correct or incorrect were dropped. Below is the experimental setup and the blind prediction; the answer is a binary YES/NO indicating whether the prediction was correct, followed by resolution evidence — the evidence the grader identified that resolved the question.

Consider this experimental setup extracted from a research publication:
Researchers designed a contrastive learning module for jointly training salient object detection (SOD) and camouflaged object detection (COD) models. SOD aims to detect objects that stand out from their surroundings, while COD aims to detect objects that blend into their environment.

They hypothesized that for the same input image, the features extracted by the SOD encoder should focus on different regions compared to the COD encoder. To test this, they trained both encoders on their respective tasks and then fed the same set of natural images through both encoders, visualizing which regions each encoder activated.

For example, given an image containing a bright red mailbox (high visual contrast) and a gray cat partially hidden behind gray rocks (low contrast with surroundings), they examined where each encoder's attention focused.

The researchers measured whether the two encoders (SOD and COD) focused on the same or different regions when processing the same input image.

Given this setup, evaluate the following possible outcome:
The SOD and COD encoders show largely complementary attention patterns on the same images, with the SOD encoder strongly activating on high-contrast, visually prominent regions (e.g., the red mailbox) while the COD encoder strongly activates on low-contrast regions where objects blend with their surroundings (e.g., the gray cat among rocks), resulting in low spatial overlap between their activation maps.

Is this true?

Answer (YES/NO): YES